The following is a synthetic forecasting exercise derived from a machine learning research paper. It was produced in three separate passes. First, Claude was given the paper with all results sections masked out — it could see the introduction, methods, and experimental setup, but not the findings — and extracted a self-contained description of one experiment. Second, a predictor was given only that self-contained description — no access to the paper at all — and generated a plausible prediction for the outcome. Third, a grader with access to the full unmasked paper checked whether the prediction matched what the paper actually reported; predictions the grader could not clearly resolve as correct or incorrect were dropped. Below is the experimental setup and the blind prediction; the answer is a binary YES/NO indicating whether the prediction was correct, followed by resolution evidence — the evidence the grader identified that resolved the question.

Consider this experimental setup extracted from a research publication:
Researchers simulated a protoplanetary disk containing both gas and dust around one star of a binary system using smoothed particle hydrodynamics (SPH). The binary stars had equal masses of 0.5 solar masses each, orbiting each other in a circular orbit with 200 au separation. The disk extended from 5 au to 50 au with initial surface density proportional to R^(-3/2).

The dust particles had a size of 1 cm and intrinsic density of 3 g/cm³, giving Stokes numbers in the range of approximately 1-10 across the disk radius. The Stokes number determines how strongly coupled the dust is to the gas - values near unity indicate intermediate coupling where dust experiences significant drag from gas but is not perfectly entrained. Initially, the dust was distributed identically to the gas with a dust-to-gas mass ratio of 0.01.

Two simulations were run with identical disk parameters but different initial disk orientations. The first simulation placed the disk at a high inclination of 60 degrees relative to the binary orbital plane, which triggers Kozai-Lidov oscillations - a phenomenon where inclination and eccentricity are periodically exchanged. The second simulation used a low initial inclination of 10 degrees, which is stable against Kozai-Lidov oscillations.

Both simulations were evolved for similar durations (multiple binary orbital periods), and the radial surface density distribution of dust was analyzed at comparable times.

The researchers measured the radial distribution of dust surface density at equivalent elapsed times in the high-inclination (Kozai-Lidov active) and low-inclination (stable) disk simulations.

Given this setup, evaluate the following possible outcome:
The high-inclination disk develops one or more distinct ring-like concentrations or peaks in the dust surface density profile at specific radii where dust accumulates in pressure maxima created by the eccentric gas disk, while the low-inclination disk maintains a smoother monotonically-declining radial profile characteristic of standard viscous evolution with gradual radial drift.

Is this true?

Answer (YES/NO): NO